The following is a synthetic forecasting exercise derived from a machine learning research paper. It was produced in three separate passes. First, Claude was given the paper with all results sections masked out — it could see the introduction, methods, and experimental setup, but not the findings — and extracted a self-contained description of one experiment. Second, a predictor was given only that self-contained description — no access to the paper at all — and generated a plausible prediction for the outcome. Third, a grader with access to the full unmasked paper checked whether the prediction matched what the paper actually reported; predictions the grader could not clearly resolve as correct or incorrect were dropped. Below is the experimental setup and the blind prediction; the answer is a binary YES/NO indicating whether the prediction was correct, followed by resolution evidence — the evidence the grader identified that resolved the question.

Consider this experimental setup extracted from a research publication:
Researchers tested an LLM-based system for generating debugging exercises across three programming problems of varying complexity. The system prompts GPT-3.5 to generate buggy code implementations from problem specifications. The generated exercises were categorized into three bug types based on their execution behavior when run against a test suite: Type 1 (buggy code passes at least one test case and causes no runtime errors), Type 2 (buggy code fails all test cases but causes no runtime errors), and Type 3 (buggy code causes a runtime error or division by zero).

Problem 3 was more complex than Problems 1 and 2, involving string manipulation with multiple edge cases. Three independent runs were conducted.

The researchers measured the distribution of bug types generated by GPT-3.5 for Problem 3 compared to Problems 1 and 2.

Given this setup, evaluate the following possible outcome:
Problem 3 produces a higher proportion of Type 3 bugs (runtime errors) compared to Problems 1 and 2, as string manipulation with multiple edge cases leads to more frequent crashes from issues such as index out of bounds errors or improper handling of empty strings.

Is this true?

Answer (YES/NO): YES